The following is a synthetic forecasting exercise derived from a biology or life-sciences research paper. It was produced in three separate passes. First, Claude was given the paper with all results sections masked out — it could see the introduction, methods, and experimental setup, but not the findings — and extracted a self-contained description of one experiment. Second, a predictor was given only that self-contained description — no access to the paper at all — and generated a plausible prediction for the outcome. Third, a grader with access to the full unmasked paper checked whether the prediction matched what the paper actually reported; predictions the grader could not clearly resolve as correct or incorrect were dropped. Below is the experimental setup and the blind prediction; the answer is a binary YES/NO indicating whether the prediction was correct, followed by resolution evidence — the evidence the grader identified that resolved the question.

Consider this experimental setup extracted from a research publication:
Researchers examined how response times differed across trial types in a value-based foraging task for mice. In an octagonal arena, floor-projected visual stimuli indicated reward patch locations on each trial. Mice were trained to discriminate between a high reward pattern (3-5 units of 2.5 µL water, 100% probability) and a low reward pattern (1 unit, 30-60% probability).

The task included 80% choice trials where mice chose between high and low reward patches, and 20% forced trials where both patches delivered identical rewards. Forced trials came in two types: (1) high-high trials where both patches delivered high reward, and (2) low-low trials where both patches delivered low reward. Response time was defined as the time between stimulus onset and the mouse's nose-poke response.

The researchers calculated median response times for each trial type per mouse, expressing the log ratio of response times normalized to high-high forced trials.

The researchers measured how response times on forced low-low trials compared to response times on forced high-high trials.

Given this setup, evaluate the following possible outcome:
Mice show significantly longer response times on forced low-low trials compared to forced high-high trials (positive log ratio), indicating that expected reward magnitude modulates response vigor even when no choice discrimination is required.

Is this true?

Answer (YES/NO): YES